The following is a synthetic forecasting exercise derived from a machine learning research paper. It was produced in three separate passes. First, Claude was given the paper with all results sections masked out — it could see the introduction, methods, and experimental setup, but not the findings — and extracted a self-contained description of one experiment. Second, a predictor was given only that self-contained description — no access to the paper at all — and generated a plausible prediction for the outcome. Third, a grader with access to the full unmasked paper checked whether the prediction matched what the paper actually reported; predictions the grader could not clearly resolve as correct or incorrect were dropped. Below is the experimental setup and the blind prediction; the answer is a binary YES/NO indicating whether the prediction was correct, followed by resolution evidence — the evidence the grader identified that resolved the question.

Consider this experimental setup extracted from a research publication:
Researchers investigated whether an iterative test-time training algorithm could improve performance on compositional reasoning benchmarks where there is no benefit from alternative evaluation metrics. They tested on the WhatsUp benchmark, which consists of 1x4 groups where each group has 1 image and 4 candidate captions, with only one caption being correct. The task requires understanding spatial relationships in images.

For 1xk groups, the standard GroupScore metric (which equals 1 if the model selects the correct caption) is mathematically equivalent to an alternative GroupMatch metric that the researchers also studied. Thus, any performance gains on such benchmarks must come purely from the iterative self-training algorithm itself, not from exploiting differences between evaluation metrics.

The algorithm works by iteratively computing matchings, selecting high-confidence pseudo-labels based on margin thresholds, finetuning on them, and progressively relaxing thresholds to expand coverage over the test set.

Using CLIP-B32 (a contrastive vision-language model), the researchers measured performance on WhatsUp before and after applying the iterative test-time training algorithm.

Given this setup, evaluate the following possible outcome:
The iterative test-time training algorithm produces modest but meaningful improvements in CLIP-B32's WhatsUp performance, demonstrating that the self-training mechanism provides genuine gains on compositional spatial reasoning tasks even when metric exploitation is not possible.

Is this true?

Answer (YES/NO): NO